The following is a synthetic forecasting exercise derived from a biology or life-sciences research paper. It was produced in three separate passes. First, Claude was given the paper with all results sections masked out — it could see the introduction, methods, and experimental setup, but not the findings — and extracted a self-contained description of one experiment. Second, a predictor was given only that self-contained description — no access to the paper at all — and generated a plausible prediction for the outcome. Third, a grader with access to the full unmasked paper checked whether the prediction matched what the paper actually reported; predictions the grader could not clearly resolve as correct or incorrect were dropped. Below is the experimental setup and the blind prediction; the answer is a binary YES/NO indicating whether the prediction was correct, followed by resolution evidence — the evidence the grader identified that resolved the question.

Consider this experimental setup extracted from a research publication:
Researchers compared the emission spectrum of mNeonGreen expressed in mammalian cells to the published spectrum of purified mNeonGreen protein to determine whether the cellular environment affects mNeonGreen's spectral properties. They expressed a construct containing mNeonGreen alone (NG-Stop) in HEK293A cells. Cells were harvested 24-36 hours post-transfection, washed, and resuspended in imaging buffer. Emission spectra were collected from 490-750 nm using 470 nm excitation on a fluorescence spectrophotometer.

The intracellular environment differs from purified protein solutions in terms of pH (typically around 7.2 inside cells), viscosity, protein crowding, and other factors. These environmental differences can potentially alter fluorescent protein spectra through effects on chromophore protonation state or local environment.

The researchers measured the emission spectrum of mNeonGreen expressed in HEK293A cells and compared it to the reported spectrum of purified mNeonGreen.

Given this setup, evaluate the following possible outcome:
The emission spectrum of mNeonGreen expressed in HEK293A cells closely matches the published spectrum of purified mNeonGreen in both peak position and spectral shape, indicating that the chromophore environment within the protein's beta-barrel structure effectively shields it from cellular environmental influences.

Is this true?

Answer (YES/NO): YES